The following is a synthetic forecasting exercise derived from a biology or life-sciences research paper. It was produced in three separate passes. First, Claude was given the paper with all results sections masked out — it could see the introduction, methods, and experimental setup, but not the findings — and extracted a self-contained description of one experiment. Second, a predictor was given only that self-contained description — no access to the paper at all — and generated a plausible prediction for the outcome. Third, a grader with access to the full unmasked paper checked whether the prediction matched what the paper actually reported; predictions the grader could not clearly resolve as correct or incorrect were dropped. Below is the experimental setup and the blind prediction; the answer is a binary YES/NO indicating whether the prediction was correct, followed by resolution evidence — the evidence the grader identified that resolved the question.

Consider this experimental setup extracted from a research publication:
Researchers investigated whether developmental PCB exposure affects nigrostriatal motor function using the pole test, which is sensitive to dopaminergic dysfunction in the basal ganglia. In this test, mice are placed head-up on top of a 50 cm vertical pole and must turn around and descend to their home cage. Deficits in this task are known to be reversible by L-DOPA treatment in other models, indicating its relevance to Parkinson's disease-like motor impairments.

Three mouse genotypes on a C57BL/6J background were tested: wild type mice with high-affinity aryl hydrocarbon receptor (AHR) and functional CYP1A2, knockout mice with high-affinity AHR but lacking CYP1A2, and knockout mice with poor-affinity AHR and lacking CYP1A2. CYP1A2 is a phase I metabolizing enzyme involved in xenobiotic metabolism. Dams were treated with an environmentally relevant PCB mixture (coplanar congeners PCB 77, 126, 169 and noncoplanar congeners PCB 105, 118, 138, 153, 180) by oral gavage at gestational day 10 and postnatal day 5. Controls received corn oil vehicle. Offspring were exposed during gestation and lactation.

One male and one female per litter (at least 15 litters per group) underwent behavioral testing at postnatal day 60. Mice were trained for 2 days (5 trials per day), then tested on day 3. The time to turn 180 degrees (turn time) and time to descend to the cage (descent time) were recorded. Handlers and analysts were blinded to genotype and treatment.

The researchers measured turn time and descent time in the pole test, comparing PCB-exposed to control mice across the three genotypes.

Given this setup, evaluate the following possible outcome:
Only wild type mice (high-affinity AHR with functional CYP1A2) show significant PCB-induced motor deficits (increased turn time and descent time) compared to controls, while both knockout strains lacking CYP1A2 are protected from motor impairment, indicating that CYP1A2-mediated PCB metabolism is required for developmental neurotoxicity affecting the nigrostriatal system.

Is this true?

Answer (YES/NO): NO